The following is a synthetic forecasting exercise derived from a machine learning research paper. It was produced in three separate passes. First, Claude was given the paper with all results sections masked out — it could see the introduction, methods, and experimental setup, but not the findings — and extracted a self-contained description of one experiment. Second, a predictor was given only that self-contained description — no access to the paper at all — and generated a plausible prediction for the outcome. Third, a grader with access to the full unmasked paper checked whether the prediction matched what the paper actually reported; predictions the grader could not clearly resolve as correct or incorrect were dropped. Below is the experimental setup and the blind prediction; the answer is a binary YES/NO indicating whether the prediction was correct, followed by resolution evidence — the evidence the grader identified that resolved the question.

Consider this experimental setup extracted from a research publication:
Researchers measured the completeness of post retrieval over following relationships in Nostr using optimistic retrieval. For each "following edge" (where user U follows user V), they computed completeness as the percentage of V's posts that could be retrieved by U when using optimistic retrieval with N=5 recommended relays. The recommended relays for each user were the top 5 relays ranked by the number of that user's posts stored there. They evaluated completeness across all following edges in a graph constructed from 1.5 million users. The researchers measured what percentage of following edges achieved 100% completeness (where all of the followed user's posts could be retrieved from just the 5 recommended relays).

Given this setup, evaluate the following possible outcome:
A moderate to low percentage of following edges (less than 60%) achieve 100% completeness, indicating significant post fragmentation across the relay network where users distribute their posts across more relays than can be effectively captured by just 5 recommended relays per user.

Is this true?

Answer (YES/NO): NO